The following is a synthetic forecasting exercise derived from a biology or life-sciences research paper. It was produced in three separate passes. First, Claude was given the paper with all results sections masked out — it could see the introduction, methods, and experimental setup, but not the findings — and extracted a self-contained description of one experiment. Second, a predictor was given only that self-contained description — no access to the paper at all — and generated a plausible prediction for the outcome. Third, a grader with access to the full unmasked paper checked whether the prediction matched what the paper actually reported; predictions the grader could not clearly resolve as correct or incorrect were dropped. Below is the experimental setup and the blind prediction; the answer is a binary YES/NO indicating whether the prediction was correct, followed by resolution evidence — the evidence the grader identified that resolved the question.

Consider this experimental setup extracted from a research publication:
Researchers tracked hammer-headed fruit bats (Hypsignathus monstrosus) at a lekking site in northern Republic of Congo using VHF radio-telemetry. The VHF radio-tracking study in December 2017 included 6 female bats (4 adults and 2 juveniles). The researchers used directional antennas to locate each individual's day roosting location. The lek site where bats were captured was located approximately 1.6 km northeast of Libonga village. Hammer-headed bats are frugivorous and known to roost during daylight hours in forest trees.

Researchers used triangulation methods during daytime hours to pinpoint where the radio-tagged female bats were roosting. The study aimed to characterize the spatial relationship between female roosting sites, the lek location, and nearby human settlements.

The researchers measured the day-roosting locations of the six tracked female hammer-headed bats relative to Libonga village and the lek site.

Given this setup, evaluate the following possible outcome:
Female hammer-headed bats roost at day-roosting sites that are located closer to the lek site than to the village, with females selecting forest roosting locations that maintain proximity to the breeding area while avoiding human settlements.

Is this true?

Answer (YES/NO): NO